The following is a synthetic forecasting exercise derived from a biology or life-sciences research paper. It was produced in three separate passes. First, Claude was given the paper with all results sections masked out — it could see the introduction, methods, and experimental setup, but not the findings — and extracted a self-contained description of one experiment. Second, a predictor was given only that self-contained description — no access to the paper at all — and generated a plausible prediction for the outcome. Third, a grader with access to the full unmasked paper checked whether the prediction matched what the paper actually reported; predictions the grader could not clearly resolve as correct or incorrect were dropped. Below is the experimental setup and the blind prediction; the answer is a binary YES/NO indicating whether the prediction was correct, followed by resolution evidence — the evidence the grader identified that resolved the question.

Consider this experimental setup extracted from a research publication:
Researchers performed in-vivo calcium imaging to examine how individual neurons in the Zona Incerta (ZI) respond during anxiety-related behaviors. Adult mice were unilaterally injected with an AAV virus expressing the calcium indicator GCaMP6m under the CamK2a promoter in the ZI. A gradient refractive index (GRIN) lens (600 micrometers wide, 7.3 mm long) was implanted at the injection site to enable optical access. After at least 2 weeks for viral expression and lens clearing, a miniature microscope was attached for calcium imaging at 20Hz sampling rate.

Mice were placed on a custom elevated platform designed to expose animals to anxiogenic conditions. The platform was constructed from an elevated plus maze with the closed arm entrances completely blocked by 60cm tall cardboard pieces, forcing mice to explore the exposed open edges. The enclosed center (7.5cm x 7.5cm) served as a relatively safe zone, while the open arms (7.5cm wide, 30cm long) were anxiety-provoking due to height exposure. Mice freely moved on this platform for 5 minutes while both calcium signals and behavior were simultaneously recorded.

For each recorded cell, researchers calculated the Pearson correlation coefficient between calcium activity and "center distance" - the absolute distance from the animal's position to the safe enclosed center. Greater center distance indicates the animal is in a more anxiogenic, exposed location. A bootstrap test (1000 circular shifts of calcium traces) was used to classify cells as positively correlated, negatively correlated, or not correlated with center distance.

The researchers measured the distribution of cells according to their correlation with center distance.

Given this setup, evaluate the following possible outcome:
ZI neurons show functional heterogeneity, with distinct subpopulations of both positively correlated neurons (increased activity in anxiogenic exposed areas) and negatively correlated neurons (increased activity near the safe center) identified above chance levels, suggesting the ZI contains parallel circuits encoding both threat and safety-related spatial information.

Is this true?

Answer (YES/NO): YES